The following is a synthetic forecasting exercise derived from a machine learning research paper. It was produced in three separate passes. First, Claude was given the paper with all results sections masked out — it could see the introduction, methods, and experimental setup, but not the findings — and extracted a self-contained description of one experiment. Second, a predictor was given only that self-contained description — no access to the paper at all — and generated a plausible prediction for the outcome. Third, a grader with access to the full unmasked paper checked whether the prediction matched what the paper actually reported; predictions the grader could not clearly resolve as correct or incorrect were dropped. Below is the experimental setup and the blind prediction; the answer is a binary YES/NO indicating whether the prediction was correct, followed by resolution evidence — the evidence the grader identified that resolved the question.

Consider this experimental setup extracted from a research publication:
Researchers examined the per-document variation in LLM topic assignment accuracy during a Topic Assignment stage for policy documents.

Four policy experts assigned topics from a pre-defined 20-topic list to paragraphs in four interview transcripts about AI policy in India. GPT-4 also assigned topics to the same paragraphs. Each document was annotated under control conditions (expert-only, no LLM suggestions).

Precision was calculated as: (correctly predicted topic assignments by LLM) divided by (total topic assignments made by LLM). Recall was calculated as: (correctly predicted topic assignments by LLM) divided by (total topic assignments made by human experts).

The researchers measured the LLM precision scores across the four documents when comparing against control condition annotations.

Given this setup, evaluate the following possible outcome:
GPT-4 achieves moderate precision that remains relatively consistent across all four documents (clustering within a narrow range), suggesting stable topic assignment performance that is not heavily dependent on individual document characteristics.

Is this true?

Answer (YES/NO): NO